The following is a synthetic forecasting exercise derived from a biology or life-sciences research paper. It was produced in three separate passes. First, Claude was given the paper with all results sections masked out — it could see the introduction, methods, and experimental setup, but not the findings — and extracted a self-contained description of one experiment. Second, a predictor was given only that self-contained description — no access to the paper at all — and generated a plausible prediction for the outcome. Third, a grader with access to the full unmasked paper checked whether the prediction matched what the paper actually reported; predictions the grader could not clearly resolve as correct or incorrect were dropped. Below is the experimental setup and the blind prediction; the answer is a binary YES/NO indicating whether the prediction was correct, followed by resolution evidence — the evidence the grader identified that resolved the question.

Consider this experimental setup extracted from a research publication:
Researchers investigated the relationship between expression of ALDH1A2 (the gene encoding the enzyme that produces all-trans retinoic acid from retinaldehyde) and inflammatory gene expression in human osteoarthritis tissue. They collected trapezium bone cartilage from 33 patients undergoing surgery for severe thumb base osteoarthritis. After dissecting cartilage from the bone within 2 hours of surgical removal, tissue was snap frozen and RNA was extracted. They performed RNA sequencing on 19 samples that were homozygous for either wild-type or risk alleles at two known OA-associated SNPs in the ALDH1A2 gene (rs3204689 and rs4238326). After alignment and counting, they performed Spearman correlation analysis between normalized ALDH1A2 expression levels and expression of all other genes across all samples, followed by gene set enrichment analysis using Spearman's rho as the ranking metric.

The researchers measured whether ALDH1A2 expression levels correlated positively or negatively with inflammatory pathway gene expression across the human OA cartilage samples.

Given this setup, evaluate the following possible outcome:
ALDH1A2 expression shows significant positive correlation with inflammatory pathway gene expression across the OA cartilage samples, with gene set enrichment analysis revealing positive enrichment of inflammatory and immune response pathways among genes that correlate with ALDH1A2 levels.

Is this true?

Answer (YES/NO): NO